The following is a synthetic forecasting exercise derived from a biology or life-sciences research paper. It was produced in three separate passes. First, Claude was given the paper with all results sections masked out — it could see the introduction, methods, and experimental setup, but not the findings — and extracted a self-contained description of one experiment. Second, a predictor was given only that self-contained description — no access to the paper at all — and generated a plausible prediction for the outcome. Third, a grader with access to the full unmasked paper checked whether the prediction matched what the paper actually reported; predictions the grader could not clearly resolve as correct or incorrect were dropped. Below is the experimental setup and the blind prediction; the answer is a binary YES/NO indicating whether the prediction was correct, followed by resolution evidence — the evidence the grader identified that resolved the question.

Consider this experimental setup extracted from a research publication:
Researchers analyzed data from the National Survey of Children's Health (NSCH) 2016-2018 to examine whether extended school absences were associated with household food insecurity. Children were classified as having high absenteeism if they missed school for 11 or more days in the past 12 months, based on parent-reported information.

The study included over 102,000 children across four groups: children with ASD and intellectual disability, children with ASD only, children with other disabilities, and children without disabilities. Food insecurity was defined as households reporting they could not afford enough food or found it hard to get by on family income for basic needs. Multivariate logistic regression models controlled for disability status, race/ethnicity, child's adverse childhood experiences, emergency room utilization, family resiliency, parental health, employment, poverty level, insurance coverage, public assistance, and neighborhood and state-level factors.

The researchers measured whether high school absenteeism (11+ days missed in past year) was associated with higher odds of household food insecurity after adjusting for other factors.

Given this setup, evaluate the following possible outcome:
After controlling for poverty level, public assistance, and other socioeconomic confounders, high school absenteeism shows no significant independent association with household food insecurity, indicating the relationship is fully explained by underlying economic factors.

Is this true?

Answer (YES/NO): NO